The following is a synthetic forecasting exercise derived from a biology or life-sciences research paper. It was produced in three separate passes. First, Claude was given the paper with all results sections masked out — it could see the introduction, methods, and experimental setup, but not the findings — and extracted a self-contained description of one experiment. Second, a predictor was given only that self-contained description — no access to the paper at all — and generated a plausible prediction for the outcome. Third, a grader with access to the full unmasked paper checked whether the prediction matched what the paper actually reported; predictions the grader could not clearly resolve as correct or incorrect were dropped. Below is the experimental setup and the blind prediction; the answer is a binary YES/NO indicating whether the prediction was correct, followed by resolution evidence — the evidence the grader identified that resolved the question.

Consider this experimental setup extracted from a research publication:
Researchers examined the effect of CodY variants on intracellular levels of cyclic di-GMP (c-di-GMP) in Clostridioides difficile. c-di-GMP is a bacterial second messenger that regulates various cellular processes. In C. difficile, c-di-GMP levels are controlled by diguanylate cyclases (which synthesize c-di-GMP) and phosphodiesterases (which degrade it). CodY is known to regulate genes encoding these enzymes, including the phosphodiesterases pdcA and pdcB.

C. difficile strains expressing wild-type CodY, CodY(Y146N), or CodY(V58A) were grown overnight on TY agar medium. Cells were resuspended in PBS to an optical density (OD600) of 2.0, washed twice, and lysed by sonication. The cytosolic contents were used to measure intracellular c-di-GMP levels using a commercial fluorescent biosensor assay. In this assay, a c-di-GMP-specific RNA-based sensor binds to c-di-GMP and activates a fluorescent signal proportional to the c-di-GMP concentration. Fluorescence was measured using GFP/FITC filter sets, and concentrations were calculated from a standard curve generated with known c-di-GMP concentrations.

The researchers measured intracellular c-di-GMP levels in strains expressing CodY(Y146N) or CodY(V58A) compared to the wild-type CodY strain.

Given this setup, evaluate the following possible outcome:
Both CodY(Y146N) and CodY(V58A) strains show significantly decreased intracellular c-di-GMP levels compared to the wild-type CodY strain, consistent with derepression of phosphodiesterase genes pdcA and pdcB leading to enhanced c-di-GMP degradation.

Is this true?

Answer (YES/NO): YES